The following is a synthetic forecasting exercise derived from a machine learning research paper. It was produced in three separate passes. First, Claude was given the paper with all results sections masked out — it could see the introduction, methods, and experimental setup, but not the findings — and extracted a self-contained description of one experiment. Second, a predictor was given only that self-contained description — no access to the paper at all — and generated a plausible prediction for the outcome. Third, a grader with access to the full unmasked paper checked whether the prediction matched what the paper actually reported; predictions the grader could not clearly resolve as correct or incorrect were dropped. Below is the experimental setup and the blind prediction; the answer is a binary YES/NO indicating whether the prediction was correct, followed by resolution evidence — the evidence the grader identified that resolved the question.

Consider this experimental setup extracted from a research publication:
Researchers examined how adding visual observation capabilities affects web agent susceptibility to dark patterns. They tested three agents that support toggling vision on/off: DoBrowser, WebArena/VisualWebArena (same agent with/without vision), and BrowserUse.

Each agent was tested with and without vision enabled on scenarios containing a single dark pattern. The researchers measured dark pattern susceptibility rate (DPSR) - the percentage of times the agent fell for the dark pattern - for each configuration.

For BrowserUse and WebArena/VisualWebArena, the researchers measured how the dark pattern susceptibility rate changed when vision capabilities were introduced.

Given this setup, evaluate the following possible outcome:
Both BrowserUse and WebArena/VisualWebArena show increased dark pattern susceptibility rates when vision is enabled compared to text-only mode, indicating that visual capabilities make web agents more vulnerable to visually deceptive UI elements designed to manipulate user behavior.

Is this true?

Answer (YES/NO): YES